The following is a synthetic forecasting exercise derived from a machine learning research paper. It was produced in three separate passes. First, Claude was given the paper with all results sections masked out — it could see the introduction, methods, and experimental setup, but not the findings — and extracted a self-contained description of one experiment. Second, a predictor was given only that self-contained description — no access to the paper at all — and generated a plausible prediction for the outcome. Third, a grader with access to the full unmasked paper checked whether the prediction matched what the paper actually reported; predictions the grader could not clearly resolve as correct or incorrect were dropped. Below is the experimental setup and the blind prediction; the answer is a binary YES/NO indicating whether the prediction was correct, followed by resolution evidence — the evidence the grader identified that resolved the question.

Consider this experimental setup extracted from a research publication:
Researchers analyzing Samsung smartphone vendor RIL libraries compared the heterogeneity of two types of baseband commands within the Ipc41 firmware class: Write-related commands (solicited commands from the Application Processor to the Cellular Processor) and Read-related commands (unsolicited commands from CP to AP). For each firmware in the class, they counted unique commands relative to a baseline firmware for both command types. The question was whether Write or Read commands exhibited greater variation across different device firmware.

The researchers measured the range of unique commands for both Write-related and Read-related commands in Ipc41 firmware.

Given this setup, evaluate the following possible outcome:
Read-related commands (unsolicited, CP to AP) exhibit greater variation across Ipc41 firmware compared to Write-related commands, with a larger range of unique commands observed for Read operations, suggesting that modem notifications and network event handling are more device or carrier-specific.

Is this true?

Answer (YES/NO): NO